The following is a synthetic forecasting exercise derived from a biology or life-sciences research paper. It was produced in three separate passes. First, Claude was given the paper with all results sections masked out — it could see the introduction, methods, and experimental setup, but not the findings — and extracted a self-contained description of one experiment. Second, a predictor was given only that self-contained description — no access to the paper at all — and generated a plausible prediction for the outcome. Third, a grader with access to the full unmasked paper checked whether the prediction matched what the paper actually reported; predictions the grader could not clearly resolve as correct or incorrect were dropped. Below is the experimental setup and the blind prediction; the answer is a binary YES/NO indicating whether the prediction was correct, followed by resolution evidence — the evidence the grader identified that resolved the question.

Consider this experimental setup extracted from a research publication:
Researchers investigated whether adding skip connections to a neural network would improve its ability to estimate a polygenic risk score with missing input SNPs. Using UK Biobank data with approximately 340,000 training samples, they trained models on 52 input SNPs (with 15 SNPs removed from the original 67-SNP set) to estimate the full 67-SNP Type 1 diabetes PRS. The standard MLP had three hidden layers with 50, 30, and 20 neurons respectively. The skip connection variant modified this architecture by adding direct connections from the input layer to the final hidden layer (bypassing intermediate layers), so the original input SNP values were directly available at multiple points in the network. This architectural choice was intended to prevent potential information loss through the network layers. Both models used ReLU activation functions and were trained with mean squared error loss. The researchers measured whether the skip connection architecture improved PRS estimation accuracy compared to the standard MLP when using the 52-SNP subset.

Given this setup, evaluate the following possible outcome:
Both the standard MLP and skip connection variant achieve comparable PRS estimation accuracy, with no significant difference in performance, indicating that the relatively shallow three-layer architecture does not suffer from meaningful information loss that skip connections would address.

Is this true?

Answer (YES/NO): YES